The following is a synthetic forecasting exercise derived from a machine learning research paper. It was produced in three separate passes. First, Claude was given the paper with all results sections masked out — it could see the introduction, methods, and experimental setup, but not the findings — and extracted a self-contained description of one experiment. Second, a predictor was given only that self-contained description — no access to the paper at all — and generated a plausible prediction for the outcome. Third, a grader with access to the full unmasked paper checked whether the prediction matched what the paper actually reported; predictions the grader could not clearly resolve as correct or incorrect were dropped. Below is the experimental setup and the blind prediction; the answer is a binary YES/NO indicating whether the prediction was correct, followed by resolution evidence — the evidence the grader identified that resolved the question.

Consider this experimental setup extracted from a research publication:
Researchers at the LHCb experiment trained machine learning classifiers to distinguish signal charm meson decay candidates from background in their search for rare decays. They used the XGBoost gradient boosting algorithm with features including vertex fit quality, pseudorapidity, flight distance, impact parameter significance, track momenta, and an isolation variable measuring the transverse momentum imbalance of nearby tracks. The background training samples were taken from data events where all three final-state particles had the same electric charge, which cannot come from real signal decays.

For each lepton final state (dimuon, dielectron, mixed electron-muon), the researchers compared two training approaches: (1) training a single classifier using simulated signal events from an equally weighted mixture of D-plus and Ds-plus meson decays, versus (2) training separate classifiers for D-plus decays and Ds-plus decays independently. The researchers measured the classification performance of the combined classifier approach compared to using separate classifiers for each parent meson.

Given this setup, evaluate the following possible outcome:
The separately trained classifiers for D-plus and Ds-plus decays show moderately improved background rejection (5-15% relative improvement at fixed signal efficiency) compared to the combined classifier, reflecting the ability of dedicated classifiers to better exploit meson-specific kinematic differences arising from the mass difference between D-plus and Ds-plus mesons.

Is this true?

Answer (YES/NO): NO